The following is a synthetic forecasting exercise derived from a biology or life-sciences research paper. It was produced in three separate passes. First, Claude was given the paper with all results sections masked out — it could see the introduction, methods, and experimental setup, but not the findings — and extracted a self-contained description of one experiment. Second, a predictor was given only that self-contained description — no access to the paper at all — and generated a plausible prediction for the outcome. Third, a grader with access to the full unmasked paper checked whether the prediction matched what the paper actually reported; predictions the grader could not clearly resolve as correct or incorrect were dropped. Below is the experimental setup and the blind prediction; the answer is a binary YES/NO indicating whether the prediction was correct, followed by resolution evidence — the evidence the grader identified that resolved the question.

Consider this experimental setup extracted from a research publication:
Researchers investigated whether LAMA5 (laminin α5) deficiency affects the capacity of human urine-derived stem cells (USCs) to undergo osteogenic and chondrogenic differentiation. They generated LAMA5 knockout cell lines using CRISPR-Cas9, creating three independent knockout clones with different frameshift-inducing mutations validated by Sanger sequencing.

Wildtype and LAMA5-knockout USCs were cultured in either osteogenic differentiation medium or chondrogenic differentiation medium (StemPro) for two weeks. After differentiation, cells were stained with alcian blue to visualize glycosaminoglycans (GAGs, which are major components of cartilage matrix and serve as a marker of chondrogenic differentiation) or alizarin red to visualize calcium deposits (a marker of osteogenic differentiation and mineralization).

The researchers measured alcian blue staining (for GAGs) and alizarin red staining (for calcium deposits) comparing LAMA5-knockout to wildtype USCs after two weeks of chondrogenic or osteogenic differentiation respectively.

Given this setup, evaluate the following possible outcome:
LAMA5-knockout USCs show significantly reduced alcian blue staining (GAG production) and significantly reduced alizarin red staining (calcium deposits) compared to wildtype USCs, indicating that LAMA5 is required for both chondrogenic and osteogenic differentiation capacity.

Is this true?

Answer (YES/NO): NO